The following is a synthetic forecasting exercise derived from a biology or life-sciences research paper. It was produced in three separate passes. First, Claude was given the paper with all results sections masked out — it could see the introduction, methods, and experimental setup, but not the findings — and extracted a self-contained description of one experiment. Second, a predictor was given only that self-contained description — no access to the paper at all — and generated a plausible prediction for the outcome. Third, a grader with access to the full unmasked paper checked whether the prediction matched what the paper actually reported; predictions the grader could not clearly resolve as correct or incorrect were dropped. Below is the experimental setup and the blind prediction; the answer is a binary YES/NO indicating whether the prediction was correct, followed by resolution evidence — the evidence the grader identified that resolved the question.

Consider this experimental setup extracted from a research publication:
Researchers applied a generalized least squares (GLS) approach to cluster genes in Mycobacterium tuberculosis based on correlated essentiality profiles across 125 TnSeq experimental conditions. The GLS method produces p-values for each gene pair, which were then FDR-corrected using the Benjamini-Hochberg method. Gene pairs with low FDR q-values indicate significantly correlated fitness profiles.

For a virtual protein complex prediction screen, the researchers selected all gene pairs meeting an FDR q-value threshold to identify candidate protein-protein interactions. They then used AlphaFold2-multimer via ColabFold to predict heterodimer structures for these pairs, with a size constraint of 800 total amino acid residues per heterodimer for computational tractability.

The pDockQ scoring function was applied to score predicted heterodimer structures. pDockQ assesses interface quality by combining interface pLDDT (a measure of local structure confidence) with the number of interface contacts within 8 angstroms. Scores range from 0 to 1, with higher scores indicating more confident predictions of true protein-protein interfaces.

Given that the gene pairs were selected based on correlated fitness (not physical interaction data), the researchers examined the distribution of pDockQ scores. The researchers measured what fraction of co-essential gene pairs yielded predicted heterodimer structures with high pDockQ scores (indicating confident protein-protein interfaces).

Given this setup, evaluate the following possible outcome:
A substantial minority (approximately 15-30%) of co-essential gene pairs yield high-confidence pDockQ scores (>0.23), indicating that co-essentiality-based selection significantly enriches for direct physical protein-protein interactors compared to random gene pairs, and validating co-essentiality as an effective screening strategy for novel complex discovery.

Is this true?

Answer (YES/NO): NO